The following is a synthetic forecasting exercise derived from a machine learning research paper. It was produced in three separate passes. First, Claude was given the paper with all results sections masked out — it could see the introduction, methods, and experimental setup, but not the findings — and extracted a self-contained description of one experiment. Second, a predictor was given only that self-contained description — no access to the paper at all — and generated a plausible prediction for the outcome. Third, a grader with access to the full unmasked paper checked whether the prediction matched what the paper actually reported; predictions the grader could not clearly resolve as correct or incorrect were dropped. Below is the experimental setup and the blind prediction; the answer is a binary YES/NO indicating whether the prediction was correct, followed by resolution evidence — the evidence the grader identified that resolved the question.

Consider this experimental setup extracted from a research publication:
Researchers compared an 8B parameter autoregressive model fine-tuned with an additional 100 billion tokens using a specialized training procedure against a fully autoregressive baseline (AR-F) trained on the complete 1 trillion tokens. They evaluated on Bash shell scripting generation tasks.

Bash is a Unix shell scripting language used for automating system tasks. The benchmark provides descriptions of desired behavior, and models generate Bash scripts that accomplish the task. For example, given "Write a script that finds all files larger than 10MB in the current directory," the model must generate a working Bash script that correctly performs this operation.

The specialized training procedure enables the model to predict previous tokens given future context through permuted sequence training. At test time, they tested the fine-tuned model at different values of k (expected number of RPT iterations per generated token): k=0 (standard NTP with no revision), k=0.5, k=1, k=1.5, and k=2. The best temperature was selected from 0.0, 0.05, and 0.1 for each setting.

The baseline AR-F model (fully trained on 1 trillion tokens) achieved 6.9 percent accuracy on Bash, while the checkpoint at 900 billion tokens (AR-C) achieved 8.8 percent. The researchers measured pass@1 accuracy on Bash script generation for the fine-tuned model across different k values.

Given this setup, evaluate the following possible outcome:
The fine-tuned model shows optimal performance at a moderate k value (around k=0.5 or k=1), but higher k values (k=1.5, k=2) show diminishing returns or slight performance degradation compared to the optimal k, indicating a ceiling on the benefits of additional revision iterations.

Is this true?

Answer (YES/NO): NO